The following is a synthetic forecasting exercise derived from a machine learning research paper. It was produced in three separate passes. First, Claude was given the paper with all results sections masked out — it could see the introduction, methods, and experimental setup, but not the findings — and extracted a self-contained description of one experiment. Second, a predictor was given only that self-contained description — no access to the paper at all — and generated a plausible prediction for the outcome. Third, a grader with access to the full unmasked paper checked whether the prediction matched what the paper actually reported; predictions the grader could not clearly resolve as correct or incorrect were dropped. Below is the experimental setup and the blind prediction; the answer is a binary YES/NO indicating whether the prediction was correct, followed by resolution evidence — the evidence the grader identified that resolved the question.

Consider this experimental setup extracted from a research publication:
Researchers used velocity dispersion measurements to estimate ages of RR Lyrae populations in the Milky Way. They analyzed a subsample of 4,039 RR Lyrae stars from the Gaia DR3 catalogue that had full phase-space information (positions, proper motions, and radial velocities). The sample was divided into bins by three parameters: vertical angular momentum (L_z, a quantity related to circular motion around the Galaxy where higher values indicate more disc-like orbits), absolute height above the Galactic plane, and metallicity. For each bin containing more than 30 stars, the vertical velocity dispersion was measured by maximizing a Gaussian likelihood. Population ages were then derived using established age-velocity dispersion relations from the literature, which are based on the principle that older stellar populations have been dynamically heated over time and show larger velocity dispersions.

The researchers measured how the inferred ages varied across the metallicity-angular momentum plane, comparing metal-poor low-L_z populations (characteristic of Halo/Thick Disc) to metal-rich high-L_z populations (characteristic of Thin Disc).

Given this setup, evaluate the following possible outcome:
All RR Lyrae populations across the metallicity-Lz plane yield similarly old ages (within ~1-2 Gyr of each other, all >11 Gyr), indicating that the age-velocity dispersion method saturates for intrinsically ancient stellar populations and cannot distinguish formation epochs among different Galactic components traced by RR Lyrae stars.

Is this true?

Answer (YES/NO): NO